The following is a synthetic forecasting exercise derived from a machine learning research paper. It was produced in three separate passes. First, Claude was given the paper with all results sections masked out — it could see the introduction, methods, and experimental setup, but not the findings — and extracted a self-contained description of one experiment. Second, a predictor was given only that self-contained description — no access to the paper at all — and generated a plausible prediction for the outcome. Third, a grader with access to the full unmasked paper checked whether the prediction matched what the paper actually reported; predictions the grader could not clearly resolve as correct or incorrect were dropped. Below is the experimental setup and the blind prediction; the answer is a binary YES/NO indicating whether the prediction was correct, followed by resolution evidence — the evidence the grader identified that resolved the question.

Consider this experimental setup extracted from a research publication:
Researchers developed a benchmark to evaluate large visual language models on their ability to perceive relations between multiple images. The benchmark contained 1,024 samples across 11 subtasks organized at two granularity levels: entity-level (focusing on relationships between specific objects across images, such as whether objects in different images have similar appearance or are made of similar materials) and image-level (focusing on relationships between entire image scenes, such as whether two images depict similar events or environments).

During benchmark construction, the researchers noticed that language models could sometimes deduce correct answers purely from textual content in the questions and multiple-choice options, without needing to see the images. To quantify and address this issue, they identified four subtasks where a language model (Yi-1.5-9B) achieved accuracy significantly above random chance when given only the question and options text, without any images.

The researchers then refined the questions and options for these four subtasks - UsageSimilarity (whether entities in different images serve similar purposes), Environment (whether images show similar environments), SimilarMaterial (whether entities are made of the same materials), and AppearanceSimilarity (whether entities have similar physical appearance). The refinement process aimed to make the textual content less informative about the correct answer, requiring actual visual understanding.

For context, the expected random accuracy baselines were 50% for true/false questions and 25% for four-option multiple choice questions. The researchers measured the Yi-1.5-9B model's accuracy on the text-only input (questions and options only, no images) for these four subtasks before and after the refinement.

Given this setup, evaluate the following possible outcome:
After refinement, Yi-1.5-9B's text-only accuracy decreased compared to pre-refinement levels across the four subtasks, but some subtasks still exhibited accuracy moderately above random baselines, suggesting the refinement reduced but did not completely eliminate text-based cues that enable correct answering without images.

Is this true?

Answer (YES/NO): YES